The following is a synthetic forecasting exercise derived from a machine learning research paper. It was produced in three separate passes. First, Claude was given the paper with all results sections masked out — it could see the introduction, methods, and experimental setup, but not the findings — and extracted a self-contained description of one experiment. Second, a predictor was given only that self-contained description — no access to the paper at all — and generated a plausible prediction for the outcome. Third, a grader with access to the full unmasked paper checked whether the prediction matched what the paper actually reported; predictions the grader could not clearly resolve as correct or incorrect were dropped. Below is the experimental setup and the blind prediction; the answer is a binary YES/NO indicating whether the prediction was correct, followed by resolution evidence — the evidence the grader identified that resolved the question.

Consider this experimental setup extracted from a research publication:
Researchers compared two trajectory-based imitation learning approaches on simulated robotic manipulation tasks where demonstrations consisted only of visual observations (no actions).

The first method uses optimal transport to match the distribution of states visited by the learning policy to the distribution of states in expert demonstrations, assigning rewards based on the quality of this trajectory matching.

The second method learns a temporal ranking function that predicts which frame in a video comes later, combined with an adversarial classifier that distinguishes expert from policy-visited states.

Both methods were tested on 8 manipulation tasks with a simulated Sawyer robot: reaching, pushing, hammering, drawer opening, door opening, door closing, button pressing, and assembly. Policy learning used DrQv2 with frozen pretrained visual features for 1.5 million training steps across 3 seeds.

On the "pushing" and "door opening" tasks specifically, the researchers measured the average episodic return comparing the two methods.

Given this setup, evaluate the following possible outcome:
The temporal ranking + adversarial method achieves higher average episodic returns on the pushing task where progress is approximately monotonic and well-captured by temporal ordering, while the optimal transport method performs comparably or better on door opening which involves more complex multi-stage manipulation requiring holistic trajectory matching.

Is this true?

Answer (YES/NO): NO